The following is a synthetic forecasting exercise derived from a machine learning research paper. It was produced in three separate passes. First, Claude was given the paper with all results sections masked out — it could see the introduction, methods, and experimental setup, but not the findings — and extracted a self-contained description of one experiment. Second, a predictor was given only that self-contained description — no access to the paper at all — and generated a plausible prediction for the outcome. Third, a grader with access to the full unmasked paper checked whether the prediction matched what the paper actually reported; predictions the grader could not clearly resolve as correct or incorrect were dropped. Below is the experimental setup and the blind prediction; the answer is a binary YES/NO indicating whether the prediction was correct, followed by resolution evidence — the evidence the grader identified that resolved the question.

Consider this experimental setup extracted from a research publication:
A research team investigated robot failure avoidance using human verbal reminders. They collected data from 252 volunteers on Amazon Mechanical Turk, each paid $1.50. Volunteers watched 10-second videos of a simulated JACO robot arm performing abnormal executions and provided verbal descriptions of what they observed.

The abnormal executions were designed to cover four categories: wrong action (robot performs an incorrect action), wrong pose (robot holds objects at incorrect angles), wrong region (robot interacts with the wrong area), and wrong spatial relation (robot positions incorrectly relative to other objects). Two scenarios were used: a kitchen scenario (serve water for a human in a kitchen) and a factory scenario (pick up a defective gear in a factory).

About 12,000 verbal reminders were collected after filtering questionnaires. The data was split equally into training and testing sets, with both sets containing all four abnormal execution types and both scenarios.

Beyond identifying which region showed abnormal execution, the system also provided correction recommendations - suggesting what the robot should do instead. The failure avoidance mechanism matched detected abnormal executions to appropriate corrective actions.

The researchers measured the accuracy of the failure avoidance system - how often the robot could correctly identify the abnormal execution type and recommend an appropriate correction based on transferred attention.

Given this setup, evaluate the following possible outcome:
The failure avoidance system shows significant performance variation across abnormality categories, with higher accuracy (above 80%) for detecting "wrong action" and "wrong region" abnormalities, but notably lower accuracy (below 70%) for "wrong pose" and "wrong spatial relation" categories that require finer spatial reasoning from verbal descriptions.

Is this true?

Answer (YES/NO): NO